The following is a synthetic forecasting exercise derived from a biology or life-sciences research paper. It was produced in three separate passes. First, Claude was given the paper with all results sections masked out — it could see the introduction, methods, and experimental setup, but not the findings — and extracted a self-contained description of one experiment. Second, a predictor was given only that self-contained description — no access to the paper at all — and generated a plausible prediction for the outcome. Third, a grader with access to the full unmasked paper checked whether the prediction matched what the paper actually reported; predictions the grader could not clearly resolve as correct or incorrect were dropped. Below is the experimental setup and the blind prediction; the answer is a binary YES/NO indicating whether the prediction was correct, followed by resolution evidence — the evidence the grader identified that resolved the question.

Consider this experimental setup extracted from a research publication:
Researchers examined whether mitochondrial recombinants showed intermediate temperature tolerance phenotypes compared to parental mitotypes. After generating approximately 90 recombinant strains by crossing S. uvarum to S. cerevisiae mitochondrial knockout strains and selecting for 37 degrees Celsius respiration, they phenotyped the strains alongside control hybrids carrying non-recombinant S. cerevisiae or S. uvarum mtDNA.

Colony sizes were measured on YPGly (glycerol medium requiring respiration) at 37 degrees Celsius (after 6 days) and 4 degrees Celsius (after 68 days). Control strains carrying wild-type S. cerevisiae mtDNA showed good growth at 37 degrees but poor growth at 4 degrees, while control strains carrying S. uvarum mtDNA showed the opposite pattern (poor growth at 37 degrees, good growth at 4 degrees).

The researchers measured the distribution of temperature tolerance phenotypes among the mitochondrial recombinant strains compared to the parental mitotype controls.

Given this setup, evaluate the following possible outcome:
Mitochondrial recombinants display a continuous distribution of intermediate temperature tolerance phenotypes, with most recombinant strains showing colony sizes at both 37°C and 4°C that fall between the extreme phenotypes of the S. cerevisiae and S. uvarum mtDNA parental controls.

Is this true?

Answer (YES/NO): NO